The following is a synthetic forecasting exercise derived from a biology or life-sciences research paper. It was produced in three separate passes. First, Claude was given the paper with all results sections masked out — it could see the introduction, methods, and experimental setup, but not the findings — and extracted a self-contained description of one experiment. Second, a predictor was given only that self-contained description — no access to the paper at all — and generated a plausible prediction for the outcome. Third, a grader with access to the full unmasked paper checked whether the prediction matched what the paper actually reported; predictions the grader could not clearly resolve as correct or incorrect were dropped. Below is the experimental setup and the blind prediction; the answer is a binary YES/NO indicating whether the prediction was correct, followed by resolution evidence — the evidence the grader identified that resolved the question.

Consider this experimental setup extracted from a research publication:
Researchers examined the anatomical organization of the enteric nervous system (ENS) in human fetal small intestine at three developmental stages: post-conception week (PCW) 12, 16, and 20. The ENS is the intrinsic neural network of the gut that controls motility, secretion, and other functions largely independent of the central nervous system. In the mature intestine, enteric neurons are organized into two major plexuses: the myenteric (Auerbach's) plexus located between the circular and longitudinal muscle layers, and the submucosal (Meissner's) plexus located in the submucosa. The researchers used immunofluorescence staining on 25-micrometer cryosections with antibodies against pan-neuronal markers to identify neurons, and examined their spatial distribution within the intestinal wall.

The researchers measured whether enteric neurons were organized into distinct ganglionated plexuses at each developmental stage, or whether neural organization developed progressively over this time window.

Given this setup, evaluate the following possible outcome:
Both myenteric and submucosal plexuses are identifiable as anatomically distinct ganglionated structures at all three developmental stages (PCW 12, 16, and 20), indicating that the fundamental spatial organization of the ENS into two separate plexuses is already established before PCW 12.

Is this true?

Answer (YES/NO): YES